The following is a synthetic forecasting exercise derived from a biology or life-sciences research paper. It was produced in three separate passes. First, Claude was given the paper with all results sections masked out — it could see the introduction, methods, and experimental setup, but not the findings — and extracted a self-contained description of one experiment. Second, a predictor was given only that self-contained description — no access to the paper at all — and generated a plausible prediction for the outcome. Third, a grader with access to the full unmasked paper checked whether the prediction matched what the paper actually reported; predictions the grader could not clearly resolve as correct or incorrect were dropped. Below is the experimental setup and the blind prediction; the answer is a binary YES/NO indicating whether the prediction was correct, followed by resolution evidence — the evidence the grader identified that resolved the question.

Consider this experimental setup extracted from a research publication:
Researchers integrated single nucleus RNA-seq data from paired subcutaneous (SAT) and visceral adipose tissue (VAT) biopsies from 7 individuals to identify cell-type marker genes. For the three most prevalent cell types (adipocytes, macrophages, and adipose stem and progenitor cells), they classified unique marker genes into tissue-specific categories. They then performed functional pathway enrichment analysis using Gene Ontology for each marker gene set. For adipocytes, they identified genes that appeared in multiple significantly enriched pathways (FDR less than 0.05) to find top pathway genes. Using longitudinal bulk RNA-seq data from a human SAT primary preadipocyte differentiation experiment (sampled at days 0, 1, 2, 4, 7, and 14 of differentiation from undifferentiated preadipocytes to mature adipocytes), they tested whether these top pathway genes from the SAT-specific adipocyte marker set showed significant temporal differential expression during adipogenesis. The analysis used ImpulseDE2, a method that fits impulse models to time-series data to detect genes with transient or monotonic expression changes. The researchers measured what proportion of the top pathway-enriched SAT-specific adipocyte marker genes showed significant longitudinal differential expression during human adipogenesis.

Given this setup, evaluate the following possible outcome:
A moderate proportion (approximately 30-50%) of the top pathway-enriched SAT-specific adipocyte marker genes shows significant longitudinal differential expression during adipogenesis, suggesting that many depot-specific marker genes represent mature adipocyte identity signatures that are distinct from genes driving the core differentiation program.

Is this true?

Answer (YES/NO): NO